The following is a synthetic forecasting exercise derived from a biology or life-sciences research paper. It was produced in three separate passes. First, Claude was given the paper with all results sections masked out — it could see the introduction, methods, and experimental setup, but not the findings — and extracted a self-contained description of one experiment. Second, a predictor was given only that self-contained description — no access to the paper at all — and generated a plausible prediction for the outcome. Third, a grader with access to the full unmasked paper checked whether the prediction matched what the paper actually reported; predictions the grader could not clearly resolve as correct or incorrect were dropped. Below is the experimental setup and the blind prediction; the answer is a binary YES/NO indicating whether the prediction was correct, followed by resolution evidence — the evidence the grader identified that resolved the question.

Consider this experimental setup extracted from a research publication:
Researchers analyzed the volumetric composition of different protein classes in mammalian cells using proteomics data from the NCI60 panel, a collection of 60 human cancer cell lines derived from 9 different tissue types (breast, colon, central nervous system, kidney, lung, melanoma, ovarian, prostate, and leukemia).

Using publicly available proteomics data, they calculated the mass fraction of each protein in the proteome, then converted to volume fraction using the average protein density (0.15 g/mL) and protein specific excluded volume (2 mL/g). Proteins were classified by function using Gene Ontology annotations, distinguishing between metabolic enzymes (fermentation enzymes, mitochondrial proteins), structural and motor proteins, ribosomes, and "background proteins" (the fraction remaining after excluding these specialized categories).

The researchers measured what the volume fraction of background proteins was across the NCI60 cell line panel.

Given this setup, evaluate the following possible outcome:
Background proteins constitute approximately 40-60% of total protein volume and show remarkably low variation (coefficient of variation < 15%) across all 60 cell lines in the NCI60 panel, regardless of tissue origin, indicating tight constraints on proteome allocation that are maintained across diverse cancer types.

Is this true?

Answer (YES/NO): NO